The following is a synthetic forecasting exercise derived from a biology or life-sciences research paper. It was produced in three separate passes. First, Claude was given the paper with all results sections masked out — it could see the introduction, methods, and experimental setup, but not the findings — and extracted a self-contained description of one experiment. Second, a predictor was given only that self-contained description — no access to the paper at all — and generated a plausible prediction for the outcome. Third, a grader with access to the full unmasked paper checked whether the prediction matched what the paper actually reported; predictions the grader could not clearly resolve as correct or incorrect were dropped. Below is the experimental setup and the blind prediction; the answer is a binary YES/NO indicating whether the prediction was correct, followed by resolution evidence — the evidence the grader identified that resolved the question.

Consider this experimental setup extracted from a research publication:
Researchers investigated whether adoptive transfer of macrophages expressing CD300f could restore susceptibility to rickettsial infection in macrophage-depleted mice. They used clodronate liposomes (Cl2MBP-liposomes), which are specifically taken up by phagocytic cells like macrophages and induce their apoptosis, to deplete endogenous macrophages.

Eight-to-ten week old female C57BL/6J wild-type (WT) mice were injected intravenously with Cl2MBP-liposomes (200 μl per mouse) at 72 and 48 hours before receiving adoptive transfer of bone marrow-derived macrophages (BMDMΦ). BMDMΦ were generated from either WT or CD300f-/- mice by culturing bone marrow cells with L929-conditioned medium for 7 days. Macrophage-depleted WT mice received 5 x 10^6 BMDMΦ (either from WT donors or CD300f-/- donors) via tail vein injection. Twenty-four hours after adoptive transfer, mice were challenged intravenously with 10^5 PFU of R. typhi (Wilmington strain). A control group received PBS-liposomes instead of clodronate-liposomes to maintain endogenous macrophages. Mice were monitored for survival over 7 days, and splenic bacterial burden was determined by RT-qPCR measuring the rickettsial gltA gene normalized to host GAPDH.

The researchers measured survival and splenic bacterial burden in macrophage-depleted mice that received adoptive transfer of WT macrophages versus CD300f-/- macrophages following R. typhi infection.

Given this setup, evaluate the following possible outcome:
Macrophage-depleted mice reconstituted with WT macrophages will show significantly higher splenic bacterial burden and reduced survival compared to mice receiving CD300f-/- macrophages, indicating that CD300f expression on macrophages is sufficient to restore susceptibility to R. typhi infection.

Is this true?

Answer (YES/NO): YES